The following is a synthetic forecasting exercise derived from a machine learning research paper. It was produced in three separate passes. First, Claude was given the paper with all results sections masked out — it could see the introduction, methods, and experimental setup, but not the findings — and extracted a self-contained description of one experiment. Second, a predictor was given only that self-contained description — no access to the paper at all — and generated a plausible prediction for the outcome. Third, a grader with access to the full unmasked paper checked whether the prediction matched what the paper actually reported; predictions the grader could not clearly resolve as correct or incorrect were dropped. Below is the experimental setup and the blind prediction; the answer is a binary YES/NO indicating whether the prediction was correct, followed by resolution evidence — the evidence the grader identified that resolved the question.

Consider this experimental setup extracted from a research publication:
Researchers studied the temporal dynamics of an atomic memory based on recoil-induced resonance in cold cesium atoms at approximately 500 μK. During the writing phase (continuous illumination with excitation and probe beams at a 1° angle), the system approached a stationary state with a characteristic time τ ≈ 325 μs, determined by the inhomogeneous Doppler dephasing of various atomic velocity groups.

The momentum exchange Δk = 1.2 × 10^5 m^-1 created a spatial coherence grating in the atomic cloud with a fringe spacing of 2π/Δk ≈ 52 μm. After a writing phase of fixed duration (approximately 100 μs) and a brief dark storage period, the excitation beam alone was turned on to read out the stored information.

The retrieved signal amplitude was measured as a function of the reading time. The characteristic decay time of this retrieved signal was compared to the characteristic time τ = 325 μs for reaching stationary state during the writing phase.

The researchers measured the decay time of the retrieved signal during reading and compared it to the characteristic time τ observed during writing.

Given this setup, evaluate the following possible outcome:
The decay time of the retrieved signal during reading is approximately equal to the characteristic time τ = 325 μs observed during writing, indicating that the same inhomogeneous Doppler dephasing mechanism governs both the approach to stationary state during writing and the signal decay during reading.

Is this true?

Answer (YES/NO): NO